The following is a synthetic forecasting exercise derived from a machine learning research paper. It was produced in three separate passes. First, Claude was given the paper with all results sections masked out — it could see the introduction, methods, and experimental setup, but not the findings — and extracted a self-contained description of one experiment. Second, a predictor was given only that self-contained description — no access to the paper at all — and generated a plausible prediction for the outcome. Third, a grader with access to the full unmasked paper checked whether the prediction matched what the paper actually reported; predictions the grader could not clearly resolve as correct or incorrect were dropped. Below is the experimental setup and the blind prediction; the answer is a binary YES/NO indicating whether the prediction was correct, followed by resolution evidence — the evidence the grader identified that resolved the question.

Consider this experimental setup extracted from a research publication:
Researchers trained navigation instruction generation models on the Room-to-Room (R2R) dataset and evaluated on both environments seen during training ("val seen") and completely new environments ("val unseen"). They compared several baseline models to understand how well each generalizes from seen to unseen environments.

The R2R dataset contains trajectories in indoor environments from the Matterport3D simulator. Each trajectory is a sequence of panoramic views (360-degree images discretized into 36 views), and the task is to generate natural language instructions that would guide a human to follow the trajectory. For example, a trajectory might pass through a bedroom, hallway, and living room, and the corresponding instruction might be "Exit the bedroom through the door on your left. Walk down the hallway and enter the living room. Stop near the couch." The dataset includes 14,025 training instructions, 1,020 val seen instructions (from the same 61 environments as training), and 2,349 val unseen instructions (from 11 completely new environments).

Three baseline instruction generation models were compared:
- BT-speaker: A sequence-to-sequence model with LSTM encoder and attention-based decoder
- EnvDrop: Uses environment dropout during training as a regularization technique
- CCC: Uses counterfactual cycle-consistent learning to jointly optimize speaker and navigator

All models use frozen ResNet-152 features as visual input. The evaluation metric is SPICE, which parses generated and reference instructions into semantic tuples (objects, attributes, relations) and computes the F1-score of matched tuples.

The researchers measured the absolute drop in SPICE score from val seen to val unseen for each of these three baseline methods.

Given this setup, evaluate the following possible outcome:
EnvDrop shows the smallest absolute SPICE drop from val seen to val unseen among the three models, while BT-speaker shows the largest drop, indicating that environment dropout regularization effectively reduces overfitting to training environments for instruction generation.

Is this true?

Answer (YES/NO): NO